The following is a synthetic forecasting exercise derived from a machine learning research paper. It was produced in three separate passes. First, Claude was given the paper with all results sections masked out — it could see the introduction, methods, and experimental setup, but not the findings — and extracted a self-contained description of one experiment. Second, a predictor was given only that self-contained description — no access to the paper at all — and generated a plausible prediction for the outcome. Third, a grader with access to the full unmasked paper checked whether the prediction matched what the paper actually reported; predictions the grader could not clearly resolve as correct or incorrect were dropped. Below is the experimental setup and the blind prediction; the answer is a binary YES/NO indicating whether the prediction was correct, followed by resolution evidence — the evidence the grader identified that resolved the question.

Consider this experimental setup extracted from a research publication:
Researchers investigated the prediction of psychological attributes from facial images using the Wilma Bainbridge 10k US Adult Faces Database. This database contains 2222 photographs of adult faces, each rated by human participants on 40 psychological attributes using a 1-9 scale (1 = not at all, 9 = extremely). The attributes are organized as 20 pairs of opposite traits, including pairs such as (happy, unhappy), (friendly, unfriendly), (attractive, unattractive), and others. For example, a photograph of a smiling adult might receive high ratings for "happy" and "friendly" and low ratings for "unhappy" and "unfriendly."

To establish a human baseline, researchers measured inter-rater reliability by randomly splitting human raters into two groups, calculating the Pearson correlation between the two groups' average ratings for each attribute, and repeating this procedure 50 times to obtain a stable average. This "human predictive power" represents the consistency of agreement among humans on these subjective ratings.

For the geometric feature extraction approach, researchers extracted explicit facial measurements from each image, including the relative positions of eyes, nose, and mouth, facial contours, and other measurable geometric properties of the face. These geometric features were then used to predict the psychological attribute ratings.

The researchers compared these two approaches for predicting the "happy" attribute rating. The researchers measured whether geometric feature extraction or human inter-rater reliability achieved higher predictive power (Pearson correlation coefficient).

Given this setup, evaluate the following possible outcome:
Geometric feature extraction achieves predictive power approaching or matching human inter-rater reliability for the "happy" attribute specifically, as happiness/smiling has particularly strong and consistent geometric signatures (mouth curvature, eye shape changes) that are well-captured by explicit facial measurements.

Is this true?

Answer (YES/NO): YES